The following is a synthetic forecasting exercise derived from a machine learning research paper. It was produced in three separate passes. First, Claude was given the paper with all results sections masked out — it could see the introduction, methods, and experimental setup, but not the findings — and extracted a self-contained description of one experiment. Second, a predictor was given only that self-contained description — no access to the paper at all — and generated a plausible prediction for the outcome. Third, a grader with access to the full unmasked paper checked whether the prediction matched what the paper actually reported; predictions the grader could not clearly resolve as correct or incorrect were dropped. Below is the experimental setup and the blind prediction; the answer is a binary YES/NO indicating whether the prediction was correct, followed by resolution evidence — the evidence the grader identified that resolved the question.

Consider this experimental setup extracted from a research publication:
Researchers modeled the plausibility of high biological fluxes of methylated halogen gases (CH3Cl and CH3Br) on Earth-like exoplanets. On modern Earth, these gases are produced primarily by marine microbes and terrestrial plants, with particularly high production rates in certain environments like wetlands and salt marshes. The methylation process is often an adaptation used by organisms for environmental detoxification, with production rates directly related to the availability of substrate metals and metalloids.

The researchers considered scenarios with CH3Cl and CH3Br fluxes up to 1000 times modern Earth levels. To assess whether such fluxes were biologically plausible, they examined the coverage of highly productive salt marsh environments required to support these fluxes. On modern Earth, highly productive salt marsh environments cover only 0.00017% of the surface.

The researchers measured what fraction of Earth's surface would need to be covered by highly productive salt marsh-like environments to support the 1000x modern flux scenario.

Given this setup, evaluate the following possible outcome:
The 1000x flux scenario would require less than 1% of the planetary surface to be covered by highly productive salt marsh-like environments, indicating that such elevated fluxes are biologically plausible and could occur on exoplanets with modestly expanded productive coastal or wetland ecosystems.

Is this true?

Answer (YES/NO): NO